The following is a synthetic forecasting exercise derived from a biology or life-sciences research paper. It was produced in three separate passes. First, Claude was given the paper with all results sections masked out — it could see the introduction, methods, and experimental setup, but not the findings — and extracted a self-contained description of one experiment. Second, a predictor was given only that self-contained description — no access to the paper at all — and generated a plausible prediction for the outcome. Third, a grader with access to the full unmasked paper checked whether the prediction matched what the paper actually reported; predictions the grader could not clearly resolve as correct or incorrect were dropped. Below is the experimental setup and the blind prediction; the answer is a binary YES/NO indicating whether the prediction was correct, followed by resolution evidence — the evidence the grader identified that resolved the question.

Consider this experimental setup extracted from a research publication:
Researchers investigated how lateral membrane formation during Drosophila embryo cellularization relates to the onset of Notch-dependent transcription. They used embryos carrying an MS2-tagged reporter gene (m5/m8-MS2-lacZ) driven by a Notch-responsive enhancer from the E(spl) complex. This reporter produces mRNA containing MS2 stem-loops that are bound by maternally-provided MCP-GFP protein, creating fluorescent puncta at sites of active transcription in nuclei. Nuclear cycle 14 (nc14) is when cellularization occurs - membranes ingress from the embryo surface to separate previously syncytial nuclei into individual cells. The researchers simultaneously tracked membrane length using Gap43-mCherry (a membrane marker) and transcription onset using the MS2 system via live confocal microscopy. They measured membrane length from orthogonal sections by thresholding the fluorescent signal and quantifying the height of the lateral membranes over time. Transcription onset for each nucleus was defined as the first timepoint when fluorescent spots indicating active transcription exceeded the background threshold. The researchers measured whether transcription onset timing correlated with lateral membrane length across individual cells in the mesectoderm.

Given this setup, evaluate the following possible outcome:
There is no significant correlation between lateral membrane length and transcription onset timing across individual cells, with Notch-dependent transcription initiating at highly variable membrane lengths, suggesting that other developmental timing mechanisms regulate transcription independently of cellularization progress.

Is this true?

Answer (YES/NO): NO